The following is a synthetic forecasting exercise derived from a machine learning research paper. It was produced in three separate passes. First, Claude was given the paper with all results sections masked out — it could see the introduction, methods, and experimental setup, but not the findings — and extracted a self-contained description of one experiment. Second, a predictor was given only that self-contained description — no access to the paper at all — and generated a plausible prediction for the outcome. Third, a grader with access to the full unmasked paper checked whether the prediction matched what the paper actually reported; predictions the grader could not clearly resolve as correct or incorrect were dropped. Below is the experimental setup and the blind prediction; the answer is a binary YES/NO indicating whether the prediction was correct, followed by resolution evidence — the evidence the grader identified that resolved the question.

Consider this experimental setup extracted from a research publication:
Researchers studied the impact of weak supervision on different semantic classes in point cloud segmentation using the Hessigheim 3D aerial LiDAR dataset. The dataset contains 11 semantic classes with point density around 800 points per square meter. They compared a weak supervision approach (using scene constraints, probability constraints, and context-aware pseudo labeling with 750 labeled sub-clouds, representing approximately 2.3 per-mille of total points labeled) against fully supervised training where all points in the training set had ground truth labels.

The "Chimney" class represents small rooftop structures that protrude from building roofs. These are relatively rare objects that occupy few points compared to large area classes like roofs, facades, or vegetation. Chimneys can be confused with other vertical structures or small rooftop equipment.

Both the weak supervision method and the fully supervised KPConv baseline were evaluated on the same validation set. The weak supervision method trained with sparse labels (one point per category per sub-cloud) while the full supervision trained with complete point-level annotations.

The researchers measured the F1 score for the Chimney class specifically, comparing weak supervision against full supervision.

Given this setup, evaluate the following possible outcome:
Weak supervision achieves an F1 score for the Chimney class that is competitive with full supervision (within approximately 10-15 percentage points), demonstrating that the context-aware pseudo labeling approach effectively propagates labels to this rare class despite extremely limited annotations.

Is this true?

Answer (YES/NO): NO